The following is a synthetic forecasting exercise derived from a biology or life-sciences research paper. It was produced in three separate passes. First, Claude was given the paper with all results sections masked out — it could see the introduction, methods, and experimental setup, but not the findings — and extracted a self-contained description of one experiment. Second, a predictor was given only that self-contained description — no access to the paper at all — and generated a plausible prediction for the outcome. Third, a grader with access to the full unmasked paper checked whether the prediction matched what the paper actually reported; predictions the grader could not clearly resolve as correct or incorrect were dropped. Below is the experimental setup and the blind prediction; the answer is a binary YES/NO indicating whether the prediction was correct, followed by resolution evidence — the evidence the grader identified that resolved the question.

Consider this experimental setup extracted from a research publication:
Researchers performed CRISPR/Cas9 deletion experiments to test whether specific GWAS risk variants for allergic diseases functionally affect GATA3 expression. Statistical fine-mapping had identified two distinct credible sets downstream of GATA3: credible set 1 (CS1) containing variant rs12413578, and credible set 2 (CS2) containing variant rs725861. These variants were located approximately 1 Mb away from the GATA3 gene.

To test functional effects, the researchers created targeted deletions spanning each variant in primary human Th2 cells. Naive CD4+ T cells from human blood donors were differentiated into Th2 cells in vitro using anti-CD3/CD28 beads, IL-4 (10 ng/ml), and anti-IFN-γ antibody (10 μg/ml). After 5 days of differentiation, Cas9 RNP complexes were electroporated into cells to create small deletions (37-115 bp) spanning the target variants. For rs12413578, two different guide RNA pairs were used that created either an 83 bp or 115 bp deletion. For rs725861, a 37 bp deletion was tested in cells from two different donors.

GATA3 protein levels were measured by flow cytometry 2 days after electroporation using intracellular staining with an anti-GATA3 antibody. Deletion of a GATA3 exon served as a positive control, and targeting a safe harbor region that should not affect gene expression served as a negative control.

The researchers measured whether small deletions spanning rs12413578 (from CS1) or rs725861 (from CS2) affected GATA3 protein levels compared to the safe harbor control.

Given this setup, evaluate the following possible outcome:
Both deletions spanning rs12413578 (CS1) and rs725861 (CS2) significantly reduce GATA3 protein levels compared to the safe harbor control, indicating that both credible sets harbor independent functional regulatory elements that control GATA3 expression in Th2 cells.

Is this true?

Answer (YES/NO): NO